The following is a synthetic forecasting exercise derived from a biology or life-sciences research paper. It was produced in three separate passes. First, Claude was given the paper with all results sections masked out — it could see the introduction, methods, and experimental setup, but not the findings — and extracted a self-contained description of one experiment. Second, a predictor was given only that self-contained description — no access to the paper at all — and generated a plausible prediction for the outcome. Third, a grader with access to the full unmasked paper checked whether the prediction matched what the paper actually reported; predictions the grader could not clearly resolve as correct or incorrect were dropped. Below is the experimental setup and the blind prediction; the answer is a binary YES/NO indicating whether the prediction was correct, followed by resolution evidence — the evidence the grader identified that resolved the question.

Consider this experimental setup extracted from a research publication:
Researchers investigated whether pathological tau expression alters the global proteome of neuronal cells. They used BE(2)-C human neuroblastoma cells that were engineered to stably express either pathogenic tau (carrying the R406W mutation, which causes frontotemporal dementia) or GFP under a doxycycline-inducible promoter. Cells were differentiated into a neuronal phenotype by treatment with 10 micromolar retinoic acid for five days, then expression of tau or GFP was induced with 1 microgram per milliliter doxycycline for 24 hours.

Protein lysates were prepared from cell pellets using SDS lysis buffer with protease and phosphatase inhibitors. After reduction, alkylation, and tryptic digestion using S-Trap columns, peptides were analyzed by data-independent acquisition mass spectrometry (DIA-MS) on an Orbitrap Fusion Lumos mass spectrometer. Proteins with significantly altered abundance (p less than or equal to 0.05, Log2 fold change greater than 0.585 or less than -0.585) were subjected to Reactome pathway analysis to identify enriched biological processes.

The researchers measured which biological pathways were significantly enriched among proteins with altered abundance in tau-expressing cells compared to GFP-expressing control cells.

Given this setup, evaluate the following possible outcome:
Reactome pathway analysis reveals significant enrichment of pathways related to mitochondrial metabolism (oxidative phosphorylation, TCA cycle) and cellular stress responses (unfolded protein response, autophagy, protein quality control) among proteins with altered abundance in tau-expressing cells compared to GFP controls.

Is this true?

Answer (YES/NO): NO